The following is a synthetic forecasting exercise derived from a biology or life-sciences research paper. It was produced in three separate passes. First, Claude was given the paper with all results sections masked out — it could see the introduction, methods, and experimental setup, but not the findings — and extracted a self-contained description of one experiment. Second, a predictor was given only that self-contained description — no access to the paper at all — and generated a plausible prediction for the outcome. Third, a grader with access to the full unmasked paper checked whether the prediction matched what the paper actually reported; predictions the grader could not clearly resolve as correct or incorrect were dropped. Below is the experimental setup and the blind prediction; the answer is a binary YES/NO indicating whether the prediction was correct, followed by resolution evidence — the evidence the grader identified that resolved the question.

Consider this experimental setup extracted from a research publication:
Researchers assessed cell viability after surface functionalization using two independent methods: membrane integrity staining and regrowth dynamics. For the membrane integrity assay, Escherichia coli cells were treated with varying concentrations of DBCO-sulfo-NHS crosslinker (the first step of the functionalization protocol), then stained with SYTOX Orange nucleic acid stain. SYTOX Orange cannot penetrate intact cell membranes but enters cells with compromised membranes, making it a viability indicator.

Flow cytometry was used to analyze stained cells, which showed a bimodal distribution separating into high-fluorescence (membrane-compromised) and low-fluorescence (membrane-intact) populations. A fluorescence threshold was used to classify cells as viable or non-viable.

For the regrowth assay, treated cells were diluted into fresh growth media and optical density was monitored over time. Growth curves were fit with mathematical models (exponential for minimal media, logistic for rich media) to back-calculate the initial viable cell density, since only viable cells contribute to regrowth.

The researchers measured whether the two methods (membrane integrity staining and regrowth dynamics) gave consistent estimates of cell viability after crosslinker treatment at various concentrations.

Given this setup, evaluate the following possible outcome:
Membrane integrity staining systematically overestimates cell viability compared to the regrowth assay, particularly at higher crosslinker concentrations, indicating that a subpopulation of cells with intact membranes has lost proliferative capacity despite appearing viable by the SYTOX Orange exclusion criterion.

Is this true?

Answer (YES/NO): NO